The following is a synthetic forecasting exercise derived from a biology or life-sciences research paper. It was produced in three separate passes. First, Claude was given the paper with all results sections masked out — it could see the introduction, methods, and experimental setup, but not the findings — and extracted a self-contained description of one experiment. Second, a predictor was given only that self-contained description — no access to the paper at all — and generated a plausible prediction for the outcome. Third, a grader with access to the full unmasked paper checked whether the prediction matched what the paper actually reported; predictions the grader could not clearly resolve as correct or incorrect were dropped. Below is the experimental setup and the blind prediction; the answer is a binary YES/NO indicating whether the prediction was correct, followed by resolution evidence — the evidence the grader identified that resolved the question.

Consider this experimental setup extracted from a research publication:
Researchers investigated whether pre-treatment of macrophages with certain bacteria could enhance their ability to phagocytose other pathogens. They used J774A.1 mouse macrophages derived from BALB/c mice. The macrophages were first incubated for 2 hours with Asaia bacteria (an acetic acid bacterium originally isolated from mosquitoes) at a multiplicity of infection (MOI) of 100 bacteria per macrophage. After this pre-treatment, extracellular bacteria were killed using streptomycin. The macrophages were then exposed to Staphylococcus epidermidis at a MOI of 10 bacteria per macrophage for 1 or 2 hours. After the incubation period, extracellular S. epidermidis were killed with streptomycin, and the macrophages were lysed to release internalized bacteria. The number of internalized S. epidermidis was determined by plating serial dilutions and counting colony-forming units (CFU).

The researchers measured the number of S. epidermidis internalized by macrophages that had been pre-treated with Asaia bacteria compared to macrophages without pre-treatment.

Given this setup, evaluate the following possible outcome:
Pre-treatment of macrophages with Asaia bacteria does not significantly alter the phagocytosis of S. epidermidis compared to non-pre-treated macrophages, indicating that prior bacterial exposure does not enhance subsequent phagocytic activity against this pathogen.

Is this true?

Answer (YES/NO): NO